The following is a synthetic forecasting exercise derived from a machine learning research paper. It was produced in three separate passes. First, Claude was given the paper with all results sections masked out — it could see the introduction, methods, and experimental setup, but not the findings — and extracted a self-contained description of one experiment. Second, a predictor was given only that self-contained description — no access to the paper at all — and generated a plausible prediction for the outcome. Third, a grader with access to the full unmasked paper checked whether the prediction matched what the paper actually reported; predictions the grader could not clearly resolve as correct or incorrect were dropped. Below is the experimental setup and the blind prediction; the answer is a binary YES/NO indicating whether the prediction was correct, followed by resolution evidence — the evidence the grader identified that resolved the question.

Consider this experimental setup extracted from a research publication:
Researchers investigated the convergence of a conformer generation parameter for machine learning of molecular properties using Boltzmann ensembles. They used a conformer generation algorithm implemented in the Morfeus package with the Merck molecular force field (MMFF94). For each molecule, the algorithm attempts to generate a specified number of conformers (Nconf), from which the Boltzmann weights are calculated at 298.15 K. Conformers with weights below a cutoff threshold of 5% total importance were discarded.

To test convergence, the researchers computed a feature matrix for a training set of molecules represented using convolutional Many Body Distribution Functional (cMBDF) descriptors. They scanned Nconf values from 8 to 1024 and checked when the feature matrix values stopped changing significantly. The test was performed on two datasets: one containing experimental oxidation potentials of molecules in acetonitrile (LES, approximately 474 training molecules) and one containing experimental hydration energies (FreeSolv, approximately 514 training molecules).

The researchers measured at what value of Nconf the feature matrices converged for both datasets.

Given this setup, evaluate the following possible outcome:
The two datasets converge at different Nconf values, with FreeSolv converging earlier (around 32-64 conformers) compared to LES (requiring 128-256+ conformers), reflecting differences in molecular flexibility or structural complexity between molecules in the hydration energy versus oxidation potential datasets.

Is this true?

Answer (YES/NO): NO